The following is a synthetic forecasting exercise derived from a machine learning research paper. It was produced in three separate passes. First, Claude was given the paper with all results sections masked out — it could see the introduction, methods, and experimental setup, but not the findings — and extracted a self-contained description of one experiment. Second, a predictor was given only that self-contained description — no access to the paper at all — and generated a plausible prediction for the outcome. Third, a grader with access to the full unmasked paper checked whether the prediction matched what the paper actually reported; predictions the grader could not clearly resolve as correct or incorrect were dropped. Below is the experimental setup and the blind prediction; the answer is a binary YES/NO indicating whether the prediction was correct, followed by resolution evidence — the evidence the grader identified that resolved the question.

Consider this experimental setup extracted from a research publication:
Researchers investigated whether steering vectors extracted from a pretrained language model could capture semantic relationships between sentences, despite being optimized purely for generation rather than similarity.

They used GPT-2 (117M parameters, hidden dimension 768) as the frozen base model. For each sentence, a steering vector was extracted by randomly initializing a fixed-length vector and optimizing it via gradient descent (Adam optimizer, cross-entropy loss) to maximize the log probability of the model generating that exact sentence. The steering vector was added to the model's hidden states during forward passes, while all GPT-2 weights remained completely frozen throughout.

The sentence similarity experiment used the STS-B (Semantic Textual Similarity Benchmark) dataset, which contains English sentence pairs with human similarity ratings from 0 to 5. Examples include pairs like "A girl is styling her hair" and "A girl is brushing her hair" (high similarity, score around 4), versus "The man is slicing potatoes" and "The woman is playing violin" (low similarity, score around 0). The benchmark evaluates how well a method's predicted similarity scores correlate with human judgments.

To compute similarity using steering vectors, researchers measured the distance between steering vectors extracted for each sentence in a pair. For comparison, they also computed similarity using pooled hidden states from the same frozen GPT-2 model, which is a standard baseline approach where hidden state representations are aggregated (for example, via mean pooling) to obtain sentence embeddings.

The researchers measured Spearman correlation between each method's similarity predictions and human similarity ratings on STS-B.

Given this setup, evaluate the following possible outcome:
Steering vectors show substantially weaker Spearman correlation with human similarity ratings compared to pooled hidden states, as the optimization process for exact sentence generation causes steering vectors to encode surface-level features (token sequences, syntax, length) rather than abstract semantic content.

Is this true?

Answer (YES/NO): NO